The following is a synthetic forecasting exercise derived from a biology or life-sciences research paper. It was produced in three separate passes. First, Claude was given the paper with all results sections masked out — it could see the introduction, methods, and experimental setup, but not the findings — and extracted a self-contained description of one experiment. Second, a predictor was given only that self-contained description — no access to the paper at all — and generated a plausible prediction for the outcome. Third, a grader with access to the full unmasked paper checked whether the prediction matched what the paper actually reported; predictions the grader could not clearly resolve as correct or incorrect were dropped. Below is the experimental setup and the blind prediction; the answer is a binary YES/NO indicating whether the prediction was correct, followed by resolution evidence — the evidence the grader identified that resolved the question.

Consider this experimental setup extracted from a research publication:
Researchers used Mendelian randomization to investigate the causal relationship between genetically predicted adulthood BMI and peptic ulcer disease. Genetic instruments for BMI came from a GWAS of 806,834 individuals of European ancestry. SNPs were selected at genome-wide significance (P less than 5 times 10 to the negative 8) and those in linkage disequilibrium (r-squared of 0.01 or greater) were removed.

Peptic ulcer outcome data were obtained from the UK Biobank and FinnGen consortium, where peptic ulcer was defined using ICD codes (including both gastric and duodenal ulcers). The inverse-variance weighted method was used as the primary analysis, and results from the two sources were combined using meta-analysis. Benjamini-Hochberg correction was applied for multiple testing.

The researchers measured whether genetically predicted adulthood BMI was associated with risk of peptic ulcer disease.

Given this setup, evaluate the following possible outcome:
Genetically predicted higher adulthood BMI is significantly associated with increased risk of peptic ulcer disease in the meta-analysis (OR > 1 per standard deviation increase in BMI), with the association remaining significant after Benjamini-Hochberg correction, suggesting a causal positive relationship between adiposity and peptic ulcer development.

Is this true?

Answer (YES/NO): YES